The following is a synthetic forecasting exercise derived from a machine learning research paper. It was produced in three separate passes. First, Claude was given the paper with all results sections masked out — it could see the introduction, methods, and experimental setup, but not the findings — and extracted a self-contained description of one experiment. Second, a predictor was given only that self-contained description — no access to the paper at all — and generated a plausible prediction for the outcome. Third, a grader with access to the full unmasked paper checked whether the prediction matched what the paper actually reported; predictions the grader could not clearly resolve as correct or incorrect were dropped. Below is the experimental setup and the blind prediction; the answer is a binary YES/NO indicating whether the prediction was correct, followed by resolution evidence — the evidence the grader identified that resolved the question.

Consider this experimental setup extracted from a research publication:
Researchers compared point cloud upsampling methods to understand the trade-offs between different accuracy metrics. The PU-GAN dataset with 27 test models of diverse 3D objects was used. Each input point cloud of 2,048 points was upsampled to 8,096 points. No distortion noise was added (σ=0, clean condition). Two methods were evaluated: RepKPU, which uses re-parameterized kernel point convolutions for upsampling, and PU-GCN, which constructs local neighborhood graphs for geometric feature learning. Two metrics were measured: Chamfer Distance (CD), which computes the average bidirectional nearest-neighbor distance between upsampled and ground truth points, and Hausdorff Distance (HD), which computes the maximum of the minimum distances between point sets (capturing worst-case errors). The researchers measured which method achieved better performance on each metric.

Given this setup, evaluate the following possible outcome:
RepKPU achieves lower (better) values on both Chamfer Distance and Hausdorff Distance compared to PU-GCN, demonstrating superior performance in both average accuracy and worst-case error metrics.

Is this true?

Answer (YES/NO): NO